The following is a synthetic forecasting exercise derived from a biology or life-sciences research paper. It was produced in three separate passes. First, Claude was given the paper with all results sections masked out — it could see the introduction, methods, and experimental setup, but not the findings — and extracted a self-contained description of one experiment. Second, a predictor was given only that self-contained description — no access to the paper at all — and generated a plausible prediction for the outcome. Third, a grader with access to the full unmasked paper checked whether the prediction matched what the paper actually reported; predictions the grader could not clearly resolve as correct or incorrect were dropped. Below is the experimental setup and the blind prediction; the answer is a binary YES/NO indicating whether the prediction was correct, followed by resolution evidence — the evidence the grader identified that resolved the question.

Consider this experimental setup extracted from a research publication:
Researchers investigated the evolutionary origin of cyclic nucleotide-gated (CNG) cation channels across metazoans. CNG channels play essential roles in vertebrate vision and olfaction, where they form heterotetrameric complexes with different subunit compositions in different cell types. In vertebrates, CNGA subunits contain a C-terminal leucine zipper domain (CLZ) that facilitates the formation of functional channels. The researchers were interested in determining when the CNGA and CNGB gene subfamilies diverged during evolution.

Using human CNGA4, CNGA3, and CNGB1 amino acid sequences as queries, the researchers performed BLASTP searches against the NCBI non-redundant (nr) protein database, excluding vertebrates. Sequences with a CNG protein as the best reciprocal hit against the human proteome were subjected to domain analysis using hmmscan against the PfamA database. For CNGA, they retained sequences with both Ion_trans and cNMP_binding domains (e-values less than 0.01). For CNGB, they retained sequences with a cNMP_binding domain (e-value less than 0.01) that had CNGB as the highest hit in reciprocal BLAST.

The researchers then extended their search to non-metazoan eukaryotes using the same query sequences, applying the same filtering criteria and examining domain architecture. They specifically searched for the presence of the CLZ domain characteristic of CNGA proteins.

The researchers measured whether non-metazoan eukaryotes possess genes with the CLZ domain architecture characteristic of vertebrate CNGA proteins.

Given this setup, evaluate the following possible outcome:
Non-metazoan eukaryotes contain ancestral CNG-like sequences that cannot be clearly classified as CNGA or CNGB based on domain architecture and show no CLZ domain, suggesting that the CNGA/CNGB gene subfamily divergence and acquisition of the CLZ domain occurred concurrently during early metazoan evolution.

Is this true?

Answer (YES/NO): NO